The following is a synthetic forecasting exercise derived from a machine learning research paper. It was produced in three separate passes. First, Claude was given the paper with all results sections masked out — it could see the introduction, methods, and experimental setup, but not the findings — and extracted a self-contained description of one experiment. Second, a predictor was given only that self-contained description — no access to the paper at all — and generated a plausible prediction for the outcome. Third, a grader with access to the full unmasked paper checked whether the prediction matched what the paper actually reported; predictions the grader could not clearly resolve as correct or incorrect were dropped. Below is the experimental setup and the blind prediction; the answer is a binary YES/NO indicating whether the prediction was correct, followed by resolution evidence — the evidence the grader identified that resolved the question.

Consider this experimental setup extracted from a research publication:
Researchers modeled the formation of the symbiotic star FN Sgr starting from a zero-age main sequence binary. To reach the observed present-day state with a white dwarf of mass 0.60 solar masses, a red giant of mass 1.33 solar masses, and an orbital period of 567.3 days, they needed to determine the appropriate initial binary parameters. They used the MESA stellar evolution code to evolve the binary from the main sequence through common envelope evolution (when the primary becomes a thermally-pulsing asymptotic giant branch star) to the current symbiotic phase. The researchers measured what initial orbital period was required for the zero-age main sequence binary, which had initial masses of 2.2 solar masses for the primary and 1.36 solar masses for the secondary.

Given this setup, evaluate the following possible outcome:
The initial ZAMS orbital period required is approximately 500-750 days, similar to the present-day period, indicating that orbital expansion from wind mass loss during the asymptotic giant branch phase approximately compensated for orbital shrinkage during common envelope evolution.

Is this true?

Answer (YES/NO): NO